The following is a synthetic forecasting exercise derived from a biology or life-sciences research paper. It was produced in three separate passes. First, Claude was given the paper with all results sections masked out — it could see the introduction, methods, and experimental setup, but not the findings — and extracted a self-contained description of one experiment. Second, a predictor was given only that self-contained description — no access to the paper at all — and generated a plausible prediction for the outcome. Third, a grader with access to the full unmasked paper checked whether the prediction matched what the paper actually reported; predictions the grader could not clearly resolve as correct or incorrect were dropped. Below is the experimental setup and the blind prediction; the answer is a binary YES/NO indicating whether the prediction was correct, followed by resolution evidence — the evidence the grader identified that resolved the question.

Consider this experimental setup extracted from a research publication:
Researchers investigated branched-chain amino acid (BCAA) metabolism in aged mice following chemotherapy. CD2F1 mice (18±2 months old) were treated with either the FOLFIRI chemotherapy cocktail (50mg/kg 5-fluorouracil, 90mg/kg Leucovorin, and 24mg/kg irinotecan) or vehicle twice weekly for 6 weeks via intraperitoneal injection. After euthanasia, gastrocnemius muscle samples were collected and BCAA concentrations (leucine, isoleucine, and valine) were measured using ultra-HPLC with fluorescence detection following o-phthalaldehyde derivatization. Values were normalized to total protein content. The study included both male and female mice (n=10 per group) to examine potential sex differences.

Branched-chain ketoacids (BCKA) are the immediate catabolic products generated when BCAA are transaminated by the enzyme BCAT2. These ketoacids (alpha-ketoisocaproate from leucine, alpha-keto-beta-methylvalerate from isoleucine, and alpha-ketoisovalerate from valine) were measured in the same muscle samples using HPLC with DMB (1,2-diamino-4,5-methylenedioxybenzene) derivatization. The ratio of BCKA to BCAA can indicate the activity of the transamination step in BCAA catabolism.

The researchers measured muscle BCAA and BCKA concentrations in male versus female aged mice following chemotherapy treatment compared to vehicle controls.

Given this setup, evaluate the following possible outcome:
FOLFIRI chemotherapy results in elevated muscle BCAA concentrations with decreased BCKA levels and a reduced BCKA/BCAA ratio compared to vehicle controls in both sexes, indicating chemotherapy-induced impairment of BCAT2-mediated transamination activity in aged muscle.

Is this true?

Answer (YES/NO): NO